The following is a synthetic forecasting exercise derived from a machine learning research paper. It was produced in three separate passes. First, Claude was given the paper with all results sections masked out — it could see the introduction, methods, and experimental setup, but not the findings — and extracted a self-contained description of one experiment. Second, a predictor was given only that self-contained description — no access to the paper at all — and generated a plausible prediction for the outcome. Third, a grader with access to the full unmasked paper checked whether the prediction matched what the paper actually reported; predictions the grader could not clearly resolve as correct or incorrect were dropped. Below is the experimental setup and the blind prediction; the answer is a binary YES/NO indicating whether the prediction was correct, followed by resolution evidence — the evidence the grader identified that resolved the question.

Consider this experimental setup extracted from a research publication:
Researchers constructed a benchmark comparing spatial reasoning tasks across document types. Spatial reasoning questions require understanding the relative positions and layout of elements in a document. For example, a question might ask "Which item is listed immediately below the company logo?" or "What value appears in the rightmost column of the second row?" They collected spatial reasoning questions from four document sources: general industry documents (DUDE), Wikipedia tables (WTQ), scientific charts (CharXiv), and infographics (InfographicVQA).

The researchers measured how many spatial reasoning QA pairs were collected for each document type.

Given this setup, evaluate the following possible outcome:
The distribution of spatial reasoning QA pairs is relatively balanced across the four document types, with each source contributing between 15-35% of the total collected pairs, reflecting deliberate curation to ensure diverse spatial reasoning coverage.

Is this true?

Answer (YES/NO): NO